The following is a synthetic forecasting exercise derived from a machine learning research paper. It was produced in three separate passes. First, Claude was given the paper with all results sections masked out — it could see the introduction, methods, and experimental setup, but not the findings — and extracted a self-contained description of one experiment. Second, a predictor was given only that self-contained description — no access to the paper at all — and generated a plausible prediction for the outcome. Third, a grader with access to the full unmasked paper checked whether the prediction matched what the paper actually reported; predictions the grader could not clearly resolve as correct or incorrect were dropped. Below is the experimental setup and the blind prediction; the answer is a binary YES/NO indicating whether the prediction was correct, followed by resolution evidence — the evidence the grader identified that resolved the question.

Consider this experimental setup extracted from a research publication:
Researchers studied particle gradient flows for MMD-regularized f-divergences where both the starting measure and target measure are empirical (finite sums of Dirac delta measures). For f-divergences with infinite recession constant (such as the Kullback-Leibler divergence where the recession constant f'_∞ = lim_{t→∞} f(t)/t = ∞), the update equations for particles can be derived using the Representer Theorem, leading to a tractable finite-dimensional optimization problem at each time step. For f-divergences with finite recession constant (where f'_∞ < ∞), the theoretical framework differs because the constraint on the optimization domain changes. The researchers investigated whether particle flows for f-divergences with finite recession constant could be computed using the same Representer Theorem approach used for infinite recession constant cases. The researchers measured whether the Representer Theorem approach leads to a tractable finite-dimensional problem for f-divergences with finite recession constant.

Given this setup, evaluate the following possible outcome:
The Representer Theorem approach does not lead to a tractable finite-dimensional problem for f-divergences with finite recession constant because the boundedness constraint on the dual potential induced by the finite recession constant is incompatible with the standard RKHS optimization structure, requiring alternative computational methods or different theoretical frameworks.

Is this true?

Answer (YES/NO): YES